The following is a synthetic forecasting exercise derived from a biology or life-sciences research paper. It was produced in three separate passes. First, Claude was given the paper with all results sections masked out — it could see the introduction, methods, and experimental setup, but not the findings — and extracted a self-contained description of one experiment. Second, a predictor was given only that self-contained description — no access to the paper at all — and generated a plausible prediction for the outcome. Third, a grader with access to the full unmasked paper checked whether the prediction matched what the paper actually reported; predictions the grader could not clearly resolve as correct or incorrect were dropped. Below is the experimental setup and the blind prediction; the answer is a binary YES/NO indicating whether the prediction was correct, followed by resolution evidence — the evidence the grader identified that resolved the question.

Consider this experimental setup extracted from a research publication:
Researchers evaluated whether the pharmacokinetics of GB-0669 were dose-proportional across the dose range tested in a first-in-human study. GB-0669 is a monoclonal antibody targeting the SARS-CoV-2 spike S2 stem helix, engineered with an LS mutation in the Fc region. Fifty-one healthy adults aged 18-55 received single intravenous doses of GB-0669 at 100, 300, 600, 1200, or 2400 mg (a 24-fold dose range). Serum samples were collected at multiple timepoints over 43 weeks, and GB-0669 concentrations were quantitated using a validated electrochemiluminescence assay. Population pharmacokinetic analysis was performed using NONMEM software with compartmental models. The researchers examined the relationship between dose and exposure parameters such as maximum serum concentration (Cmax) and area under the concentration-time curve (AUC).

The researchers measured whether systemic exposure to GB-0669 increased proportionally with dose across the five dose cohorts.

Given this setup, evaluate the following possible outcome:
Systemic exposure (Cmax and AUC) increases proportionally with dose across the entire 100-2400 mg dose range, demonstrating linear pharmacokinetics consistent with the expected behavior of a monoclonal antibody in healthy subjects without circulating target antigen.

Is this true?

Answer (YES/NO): YES